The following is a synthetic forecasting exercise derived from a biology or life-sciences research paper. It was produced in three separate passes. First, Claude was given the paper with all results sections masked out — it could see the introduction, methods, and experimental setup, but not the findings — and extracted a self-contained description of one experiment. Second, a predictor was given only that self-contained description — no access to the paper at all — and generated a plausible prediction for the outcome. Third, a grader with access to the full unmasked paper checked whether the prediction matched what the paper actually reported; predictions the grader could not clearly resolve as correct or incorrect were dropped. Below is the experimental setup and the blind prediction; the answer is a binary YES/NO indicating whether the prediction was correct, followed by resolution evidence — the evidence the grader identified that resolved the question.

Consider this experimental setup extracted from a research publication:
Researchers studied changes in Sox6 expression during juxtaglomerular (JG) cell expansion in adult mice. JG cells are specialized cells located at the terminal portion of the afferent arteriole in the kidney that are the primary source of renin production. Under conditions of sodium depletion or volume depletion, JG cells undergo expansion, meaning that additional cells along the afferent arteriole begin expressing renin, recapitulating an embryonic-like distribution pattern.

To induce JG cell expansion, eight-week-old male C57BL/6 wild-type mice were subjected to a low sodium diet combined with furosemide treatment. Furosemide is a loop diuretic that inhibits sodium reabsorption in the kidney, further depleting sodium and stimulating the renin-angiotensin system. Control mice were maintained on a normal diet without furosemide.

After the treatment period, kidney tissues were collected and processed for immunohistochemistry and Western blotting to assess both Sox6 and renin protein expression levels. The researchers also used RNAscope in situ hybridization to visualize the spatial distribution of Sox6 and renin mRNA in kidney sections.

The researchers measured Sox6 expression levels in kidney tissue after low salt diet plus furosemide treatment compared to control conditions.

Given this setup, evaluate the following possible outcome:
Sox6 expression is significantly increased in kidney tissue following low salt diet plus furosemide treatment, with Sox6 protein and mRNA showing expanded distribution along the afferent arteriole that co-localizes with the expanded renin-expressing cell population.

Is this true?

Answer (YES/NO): YES